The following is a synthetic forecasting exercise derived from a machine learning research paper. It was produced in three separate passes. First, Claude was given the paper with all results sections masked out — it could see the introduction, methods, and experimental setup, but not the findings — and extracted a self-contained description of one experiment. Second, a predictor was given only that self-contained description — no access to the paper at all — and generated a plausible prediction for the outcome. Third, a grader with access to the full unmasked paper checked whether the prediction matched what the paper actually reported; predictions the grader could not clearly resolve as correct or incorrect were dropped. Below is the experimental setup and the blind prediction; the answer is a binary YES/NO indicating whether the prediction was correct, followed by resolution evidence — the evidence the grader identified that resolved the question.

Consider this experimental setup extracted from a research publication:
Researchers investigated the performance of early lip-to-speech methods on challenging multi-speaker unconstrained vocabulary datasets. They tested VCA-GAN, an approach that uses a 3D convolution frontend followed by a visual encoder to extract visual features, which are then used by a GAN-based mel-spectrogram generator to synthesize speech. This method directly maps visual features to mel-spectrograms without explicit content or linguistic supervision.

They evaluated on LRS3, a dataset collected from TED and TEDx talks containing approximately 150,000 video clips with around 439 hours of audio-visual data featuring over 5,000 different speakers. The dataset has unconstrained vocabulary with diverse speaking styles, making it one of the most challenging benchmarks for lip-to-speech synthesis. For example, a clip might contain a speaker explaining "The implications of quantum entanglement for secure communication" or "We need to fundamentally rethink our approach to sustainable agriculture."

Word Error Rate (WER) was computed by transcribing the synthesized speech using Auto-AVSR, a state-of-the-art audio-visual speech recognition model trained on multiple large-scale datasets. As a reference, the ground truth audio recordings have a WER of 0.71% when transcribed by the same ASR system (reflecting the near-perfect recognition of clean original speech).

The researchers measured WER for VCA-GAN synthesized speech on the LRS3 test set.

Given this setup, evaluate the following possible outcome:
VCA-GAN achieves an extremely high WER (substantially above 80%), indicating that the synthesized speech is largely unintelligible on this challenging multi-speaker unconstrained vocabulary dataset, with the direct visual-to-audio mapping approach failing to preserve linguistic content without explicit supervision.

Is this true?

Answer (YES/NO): YES